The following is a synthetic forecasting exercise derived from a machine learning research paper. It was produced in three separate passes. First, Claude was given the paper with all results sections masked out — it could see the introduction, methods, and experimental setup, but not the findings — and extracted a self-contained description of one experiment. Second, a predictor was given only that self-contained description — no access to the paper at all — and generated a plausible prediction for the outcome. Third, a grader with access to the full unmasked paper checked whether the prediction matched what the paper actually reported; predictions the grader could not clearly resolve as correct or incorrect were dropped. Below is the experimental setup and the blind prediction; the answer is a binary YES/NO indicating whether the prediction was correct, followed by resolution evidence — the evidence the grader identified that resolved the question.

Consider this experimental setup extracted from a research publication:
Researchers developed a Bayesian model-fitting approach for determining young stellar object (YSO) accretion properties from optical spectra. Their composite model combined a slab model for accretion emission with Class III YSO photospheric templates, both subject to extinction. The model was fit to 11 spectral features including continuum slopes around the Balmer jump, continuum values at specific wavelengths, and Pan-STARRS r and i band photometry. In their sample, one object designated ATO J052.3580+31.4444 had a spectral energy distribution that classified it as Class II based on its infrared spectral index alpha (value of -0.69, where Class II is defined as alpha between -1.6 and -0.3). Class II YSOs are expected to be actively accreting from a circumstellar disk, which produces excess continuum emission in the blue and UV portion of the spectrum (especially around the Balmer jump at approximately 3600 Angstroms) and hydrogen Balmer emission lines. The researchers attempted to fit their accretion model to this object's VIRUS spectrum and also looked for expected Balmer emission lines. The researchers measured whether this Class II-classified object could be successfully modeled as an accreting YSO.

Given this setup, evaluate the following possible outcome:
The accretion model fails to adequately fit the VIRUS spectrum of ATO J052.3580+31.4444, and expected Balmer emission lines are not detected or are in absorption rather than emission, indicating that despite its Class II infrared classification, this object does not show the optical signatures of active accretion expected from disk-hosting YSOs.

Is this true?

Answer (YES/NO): YES